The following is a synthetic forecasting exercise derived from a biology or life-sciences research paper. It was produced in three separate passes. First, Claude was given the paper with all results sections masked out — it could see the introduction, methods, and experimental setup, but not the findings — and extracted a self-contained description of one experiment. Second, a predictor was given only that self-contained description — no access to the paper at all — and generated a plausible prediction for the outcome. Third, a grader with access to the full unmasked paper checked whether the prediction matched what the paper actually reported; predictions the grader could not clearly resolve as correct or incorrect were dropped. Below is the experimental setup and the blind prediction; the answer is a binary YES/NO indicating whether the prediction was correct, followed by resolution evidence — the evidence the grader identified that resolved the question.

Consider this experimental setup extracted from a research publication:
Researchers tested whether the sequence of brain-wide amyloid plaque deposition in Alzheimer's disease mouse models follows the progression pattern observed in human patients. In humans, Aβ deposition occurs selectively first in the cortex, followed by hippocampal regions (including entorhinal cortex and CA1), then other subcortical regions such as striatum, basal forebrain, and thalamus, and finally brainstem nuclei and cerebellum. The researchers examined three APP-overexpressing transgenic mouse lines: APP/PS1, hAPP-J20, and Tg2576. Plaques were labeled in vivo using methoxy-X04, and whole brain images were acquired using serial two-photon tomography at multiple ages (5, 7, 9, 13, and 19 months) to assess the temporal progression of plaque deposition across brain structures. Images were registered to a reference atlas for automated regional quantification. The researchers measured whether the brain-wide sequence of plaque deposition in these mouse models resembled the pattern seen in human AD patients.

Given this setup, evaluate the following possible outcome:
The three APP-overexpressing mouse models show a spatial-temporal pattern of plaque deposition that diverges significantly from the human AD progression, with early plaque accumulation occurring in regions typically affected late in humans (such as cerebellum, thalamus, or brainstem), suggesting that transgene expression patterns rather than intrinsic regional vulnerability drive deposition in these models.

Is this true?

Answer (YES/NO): NO